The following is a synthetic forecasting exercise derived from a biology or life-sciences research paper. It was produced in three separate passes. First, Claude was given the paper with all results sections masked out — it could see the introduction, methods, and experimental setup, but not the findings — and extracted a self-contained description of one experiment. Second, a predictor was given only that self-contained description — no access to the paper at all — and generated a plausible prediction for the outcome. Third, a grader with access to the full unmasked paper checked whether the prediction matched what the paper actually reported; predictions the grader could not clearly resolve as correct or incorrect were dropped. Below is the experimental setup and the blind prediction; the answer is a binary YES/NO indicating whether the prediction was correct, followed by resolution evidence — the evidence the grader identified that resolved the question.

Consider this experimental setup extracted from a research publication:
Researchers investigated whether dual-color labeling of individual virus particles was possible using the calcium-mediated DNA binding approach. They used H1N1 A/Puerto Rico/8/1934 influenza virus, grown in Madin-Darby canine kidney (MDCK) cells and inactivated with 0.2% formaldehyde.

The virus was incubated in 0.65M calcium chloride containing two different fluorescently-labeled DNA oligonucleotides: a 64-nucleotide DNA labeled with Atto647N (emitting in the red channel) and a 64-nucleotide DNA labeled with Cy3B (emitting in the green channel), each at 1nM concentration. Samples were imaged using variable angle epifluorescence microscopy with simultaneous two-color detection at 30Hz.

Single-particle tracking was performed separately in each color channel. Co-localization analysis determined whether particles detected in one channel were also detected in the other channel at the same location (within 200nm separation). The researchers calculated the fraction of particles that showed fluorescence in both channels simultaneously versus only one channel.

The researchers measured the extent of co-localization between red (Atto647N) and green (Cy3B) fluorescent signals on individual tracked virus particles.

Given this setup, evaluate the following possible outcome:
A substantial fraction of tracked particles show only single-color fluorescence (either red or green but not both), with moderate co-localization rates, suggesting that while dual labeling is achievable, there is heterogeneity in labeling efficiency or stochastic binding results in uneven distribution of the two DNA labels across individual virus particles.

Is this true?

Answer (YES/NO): NO